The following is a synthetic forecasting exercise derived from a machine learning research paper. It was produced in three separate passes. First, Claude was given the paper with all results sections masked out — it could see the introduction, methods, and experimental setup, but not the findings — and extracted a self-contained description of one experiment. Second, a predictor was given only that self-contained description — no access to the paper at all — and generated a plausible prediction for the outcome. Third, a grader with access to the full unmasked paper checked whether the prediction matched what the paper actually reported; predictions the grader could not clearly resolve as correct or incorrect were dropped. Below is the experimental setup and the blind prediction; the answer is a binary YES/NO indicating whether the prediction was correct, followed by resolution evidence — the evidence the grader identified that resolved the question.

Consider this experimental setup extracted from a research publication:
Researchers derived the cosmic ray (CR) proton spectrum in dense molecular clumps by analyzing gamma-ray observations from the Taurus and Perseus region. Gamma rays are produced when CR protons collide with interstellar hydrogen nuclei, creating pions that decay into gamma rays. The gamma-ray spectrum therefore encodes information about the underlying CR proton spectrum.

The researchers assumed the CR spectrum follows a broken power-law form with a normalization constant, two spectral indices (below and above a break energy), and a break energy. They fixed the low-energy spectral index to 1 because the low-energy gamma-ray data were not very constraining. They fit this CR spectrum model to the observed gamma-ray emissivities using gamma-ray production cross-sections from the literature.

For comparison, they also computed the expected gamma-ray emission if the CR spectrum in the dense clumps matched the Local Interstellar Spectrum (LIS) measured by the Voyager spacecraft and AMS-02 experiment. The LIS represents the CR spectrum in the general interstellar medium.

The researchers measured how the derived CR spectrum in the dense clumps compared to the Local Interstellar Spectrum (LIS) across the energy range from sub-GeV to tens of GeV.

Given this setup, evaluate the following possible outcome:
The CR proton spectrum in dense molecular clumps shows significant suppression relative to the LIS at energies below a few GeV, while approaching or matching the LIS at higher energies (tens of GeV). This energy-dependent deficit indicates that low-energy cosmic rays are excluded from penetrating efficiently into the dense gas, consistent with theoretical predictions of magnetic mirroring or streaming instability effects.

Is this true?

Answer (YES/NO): NO